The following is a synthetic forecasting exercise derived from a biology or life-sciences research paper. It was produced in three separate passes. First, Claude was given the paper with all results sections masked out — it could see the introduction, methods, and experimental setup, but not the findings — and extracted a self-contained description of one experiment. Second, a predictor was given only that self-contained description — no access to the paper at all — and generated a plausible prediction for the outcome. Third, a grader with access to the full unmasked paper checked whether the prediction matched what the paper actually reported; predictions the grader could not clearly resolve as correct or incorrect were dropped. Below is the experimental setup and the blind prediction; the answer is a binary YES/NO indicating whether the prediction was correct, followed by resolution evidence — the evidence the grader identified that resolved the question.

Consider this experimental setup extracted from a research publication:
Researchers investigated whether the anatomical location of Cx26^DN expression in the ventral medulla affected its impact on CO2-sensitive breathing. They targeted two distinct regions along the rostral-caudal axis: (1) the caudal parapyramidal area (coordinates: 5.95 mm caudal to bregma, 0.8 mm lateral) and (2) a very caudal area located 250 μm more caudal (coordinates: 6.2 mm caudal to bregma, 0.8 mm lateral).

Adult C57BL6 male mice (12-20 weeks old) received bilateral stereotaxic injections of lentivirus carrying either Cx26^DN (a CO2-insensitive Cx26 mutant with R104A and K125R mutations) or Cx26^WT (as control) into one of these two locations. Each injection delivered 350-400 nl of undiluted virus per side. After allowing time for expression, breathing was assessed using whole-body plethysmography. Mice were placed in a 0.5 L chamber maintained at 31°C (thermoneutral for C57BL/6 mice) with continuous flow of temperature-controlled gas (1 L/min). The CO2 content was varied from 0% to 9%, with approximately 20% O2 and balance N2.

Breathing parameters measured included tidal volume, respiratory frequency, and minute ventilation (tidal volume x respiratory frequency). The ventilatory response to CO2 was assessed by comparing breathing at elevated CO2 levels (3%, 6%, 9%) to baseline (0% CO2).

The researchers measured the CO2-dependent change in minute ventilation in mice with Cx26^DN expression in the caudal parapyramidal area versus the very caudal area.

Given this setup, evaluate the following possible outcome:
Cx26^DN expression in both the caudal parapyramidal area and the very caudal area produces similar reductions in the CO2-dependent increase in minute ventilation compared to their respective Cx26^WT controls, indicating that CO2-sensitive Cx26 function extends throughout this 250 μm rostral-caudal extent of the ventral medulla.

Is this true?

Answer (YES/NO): NO